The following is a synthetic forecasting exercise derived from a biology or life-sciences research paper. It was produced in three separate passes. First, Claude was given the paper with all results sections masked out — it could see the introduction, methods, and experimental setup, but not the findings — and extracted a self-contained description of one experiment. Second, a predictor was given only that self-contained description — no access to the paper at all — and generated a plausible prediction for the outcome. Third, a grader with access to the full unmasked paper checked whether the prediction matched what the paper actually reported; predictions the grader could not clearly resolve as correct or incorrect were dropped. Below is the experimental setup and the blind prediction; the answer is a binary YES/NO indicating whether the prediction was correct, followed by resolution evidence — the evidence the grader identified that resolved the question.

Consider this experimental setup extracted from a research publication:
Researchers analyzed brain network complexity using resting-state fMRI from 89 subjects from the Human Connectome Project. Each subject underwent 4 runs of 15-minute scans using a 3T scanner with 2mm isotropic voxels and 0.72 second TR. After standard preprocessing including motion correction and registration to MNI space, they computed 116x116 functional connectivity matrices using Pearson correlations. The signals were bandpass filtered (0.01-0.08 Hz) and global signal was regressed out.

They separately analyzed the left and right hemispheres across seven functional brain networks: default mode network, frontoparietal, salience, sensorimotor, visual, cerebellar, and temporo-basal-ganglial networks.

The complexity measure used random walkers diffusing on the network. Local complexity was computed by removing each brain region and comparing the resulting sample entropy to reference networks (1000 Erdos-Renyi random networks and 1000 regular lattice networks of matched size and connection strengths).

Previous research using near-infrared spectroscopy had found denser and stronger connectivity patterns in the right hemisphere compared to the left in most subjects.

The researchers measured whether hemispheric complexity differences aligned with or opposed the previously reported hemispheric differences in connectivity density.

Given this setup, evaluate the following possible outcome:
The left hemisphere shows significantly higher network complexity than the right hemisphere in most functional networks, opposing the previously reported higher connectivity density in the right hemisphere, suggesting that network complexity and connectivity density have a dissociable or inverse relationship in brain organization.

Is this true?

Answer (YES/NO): YES